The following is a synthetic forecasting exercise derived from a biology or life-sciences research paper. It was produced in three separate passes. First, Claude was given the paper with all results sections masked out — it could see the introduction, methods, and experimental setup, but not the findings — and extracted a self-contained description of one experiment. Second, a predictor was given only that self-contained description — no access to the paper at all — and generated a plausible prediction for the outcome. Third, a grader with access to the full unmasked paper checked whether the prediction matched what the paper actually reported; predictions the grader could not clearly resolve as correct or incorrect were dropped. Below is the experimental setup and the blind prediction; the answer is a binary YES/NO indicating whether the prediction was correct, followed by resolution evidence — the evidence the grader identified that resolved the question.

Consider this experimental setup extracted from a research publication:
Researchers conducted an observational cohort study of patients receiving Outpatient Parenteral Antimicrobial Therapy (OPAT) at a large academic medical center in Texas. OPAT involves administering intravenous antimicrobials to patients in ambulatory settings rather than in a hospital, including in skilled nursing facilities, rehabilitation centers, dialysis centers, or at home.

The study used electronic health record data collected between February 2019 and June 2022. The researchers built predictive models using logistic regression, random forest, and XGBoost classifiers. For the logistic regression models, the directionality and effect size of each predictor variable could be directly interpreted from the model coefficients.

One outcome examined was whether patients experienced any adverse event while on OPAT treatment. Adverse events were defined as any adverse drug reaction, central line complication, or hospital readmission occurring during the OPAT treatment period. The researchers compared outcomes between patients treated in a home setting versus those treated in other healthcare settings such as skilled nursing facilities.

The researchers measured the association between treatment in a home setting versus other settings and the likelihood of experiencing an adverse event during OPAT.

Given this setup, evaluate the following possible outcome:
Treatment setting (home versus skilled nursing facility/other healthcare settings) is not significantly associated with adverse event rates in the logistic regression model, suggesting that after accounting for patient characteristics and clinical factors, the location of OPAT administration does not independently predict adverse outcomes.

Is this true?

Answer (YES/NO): NO